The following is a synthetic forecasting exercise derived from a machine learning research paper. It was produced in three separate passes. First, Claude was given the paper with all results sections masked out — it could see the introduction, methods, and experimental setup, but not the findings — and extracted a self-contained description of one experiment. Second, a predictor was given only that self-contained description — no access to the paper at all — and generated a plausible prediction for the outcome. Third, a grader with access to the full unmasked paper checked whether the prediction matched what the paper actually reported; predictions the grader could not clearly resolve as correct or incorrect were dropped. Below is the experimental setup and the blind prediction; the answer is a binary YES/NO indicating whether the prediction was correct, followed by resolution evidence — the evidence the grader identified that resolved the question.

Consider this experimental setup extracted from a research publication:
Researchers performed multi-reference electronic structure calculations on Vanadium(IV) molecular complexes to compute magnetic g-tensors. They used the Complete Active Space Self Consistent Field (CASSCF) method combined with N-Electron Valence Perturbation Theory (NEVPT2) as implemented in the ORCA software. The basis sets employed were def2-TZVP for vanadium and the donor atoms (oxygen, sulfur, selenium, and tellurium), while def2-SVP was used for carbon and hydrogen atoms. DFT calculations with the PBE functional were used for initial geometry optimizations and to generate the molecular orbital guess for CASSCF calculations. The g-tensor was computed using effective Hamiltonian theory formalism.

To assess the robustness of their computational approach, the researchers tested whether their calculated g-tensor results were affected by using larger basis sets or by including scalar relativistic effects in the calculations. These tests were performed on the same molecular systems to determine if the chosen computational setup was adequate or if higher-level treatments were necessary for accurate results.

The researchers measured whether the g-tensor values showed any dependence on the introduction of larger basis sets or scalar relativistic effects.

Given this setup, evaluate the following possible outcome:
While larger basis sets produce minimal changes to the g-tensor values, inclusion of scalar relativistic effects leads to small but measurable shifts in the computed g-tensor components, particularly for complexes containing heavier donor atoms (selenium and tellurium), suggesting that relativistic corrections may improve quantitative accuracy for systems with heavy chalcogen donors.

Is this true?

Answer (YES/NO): NO